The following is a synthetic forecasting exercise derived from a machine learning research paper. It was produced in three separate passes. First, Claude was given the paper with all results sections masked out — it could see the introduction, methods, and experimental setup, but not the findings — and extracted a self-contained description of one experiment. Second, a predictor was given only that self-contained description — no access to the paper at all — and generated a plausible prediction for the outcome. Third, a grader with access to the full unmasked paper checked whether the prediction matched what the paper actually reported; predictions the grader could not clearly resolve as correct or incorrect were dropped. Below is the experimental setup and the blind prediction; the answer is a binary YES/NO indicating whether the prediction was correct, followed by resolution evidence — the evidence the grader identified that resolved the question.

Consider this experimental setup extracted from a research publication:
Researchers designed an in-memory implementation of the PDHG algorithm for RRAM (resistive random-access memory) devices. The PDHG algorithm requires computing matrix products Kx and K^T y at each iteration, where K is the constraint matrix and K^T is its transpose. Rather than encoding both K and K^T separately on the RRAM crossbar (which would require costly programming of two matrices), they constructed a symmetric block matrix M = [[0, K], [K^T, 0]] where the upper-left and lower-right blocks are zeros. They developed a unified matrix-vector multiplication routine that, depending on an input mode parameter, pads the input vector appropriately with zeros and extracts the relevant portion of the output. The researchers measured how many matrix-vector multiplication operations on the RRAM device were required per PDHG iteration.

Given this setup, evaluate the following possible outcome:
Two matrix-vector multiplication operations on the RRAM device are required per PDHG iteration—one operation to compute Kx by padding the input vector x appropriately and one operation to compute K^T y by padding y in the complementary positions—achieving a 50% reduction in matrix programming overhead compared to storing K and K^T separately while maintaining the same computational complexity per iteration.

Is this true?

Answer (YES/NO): NO